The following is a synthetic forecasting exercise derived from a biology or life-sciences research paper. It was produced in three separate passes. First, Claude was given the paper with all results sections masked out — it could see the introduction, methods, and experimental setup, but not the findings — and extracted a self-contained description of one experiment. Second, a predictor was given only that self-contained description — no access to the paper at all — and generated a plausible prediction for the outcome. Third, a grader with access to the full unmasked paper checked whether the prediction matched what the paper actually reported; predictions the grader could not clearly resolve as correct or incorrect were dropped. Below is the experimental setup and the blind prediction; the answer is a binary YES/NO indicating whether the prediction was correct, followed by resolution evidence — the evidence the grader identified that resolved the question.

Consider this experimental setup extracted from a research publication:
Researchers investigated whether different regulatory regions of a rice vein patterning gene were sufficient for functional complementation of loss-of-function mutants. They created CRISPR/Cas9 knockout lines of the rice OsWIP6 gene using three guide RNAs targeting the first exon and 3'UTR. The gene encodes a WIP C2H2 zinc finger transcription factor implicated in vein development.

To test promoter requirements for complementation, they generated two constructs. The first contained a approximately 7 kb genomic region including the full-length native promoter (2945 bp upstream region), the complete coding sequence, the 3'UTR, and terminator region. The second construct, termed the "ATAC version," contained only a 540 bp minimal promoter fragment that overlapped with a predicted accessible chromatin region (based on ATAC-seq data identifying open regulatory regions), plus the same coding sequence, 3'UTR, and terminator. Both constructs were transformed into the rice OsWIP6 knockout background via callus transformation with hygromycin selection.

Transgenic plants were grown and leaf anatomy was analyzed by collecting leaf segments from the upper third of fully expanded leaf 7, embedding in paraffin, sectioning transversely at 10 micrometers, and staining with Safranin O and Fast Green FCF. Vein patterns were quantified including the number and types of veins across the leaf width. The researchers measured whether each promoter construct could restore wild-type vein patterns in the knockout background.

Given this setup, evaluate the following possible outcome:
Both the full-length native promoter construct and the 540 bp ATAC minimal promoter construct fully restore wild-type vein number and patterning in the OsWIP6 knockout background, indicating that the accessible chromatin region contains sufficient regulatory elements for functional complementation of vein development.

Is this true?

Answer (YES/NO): NO